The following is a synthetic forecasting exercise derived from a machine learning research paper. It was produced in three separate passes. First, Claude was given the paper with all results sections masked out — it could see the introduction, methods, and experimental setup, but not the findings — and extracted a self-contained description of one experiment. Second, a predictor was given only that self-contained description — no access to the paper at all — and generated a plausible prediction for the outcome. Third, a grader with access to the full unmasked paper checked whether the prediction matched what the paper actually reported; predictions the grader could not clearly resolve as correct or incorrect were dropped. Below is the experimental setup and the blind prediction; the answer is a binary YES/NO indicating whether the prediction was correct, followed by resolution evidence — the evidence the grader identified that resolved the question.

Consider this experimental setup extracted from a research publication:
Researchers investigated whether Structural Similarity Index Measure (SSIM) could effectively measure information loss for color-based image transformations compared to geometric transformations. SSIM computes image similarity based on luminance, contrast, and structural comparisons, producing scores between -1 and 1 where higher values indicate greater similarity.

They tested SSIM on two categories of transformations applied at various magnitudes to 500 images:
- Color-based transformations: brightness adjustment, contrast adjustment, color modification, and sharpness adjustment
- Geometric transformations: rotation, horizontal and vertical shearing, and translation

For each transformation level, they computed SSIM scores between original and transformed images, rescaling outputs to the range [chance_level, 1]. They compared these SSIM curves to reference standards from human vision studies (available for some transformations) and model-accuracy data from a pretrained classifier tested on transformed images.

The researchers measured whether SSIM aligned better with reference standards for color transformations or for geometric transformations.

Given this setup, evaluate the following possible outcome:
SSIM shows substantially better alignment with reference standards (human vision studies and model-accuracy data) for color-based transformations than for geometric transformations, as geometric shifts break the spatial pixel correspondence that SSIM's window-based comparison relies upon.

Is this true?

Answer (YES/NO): YES